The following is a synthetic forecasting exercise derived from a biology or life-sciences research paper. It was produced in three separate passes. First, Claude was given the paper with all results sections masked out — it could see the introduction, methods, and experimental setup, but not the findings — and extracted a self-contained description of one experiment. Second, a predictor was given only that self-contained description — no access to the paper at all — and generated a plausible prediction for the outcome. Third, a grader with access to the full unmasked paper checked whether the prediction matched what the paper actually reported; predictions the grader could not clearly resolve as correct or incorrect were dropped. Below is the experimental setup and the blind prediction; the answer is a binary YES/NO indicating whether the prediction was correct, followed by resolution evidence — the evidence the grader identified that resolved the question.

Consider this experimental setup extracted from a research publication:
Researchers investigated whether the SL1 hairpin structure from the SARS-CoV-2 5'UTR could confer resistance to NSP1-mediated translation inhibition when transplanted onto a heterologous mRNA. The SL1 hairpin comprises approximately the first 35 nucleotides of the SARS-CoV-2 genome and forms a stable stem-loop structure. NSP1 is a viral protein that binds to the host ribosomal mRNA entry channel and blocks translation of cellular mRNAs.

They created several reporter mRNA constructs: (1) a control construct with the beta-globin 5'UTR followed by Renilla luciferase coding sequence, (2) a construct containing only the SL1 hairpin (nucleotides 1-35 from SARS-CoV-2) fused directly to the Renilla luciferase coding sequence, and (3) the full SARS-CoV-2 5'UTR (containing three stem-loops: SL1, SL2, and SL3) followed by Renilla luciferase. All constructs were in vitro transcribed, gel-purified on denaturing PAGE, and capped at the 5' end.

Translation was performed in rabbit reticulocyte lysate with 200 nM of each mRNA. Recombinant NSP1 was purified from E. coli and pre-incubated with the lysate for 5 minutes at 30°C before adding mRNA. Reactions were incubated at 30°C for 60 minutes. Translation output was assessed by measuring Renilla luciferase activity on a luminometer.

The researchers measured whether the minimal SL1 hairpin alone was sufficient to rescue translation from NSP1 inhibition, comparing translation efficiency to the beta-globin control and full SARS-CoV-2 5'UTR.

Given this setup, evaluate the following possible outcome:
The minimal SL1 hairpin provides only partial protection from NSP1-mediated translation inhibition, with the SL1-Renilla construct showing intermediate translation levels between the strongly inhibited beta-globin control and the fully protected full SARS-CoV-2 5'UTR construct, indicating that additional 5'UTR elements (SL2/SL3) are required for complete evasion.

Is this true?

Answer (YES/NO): NO